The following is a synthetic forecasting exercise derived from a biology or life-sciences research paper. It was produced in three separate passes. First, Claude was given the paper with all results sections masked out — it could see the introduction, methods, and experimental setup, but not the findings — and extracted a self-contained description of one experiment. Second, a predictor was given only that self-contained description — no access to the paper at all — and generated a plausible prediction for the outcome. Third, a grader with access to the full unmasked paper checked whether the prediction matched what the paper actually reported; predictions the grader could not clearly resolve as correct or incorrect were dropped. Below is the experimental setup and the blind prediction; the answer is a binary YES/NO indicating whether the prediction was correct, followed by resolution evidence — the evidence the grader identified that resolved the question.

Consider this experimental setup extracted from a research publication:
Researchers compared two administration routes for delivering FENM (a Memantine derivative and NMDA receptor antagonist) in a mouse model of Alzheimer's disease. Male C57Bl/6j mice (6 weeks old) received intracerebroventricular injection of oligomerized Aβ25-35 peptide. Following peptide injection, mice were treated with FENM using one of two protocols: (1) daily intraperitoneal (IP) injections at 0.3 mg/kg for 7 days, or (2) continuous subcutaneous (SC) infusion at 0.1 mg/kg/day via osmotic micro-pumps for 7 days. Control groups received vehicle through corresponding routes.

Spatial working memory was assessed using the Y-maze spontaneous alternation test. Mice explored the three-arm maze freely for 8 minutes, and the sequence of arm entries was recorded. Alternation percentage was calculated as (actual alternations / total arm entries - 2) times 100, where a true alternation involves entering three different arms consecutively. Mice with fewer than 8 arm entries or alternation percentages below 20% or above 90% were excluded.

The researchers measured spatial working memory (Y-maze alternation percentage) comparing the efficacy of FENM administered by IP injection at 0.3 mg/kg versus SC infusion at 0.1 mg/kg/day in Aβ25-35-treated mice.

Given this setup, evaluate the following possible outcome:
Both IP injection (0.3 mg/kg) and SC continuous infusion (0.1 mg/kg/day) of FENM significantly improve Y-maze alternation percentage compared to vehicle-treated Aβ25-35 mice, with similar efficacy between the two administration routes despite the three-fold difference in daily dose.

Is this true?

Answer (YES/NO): NO